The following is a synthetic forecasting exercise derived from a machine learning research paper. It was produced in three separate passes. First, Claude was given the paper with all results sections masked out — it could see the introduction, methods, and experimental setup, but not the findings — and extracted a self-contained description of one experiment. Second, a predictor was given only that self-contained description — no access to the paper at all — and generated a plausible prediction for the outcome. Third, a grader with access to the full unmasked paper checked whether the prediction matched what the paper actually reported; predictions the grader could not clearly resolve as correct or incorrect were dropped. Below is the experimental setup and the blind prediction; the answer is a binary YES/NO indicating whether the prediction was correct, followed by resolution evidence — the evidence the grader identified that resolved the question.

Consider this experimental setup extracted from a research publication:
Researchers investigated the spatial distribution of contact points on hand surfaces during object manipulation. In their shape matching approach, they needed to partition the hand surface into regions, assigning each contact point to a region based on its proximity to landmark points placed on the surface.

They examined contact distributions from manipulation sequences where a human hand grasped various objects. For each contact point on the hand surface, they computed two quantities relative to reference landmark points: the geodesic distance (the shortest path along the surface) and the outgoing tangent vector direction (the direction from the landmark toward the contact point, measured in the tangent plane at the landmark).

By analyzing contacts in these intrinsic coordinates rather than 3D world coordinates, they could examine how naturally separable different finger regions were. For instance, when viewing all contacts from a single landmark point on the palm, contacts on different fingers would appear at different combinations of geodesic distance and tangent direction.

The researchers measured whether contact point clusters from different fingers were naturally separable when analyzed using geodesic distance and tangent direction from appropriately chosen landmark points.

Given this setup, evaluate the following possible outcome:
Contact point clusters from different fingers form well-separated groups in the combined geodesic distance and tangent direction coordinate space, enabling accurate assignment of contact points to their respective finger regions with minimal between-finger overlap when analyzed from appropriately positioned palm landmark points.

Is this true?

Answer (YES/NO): YES